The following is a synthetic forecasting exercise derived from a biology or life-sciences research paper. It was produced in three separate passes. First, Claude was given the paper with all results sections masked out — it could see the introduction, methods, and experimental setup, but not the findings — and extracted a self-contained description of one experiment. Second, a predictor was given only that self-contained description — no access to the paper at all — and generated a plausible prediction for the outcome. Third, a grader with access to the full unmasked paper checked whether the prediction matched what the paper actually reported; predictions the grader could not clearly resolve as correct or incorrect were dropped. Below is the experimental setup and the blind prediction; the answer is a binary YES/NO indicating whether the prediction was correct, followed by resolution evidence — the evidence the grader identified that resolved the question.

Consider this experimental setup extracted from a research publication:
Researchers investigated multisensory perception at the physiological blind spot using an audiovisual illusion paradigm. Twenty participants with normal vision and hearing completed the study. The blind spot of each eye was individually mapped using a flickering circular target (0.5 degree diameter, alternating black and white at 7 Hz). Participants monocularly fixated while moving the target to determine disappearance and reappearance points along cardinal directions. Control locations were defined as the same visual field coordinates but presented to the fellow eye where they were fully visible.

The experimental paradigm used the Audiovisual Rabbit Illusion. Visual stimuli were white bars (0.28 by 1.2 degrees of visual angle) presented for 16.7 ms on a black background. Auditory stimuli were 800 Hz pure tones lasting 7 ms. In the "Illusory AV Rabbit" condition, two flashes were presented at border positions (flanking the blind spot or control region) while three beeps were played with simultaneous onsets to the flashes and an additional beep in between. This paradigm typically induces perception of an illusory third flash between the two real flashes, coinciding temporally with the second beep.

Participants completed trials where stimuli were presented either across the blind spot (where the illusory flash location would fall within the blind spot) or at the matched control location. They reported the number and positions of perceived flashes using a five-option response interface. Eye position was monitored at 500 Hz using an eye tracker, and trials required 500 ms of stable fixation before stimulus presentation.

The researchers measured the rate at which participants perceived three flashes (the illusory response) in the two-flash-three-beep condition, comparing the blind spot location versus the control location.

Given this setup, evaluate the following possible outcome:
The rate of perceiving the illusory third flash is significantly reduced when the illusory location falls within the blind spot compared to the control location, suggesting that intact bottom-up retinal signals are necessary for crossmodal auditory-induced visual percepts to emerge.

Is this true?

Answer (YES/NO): NO